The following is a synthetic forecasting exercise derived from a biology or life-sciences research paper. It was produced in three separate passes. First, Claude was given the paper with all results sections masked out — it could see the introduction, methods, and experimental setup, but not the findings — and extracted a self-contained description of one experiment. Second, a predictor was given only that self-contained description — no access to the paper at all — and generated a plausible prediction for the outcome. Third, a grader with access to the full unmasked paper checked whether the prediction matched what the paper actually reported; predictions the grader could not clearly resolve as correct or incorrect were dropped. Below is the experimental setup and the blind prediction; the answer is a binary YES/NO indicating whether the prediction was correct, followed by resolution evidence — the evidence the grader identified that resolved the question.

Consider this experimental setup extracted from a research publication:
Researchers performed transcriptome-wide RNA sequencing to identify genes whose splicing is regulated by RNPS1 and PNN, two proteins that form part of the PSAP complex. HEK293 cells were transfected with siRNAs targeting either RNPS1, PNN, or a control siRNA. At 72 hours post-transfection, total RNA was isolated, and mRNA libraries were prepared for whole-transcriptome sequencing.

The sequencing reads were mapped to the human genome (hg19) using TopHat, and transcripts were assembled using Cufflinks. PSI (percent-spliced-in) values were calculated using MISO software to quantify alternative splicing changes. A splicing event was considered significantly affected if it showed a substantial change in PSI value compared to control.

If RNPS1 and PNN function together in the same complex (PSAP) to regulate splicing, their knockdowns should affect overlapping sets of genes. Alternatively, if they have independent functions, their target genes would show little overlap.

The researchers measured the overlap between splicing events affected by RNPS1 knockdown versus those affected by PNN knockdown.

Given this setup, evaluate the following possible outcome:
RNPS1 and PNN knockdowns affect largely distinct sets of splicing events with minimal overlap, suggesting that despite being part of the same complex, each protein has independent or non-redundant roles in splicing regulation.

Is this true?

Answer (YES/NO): NO